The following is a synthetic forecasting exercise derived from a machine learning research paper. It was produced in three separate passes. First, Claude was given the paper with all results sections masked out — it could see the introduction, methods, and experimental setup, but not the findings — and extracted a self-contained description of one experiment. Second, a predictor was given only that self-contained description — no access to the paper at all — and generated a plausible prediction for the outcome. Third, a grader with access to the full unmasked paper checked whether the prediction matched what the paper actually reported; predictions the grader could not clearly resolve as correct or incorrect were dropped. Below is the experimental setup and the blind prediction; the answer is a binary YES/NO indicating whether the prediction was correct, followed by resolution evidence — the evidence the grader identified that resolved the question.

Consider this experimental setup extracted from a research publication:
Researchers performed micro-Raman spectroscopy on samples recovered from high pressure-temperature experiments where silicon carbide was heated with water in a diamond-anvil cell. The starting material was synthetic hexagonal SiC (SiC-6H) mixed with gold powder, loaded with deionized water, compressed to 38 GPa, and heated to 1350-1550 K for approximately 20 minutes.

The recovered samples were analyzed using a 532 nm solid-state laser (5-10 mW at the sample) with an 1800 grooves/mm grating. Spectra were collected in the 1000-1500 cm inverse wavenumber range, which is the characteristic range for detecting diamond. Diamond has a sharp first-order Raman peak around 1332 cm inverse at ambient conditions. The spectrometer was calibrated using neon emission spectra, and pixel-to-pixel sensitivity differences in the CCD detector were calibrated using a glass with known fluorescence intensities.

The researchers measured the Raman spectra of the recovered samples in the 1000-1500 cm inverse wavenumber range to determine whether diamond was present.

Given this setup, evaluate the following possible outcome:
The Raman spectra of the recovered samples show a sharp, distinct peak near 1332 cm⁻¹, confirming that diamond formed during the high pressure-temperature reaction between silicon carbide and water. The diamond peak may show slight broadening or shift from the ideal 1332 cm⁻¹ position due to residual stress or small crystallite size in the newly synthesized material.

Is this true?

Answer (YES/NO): NO